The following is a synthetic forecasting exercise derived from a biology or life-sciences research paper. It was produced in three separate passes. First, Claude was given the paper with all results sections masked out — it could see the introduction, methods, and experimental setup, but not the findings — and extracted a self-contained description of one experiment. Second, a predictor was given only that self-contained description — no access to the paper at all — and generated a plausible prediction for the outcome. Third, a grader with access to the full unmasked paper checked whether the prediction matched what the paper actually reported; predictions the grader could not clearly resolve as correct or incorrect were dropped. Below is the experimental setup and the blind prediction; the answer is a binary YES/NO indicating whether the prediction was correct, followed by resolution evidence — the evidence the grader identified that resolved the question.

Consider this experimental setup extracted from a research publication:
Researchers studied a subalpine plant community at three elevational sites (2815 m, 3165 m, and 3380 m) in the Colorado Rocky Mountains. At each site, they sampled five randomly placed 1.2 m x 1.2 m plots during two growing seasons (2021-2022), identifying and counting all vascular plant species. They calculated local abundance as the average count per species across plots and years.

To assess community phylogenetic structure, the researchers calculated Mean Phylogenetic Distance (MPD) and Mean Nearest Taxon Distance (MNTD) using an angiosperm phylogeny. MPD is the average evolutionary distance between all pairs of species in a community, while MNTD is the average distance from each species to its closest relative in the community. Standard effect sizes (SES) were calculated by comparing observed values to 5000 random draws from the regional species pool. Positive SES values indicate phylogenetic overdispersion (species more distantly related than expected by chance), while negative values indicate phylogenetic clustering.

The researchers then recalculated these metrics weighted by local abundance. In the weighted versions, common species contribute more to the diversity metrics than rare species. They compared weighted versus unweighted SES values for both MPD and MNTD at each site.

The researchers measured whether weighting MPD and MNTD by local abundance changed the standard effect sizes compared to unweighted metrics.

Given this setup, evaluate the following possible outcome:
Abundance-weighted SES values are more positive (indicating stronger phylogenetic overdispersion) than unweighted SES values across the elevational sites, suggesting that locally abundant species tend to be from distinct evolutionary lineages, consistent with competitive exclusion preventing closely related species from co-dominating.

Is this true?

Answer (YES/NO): NO